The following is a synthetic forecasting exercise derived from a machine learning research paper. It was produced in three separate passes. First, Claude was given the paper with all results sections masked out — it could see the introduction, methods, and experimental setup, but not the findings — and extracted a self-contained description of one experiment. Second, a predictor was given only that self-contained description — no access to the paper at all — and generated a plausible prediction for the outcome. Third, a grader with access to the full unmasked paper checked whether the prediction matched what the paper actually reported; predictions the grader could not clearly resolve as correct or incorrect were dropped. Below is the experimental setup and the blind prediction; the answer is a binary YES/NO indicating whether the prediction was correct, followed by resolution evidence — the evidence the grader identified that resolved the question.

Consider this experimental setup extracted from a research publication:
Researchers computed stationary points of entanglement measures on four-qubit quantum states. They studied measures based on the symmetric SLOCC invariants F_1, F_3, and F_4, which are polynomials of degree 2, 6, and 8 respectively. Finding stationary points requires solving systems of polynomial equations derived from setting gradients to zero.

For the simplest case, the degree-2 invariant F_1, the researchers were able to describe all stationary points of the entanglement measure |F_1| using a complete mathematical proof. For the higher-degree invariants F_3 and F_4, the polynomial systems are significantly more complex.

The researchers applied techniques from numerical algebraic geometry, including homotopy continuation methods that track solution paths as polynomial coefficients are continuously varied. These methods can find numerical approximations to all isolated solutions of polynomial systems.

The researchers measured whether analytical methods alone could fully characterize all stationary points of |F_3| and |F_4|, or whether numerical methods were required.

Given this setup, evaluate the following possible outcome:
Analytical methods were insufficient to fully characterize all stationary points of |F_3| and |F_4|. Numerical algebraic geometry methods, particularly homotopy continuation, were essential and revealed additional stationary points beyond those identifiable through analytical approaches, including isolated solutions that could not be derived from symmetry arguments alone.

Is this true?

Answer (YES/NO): YES